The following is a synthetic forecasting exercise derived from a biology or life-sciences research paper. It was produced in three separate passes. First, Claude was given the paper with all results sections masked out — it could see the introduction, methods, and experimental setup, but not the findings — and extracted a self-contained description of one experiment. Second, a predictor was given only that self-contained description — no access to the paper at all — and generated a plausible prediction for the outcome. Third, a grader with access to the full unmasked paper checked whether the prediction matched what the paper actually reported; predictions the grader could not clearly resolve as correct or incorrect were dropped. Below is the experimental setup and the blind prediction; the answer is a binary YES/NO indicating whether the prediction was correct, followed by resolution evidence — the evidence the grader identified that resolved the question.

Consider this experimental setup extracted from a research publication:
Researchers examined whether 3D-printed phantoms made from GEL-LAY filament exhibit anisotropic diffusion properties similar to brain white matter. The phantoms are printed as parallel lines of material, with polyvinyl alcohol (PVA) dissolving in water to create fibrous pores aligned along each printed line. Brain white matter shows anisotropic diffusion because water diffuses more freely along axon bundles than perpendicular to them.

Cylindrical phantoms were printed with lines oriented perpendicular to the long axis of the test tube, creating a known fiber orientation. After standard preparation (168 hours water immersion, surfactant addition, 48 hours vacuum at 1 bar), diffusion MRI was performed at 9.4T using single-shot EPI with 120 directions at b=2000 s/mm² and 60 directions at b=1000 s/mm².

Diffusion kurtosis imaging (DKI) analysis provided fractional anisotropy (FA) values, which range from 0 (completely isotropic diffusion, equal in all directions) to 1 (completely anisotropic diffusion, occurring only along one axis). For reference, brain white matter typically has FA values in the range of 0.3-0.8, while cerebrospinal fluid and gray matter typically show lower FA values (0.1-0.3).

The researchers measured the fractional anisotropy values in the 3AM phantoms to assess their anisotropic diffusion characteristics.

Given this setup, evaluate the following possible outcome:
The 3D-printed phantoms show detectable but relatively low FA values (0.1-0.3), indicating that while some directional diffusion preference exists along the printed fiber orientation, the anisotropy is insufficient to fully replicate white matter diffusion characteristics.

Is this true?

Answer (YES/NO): NO